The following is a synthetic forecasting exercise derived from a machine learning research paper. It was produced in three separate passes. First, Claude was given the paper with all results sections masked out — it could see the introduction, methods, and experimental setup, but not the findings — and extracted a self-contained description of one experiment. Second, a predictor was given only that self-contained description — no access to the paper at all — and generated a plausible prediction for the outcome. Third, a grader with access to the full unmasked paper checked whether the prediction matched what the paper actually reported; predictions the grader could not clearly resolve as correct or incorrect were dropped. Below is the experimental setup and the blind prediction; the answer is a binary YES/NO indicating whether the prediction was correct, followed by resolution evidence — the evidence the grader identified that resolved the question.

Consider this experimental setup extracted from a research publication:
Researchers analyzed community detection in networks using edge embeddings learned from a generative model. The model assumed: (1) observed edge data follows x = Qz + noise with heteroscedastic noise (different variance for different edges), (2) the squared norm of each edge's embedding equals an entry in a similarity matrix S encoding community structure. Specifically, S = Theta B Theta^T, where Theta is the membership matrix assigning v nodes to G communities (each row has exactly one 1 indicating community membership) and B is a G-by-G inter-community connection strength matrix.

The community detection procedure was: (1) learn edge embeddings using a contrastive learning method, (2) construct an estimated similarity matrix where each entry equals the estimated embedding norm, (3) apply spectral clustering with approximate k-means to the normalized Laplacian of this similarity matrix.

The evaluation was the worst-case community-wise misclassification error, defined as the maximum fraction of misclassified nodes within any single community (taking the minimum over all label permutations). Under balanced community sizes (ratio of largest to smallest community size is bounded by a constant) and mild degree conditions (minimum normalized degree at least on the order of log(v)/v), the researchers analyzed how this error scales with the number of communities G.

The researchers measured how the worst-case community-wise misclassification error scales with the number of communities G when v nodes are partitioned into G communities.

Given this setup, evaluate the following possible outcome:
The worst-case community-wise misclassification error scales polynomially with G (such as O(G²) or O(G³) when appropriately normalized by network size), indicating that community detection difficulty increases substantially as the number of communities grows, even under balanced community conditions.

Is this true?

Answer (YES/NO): YES